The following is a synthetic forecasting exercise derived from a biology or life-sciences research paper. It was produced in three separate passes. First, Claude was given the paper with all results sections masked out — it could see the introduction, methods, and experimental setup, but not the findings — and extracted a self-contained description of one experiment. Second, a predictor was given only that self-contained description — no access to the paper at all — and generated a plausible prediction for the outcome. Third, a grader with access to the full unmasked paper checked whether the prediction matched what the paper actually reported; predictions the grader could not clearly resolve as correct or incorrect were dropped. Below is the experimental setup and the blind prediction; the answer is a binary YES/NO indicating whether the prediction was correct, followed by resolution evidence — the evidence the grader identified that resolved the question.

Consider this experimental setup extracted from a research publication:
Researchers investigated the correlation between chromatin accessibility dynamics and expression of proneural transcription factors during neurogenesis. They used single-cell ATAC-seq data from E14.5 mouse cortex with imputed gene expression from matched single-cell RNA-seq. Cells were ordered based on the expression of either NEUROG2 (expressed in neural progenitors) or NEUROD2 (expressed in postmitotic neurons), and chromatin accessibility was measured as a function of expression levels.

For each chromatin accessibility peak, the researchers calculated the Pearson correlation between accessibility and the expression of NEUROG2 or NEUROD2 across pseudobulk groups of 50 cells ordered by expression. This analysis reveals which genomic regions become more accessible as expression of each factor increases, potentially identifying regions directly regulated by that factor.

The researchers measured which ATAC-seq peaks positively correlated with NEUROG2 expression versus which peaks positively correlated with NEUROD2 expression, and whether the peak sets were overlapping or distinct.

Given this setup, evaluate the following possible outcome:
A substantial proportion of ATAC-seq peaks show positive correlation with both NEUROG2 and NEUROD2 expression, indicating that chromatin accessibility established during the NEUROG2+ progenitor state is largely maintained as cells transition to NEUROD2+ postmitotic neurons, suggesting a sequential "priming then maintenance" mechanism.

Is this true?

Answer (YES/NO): NO